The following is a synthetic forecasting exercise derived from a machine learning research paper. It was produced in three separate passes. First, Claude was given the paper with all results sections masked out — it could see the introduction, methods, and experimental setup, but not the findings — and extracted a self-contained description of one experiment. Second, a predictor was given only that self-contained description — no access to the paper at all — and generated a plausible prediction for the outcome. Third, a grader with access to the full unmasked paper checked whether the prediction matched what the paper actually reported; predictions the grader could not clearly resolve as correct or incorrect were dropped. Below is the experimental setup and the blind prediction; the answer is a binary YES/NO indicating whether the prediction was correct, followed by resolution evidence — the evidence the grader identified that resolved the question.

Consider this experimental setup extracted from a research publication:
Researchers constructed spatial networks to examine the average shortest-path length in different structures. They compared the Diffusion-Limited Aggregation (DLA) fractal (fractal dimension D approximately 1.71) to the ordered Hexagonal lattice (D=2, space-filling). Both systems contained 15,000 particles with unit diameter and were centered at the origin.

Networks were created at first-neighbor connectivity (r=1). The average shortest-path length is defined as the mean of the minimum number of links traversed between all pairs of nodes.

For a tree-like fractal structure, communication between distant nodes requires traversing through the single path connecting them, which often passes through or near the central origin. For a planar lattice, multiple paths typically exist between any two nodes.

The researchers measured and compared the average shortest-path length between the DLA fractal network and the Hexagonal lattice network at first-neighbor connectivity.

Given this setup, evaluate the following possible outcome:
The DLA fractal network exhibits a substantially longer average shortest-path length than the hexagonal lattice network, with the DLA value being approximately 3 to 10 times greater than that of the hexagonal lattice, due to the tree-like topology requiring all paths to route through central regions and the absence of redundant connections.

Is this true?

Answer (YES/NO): YES